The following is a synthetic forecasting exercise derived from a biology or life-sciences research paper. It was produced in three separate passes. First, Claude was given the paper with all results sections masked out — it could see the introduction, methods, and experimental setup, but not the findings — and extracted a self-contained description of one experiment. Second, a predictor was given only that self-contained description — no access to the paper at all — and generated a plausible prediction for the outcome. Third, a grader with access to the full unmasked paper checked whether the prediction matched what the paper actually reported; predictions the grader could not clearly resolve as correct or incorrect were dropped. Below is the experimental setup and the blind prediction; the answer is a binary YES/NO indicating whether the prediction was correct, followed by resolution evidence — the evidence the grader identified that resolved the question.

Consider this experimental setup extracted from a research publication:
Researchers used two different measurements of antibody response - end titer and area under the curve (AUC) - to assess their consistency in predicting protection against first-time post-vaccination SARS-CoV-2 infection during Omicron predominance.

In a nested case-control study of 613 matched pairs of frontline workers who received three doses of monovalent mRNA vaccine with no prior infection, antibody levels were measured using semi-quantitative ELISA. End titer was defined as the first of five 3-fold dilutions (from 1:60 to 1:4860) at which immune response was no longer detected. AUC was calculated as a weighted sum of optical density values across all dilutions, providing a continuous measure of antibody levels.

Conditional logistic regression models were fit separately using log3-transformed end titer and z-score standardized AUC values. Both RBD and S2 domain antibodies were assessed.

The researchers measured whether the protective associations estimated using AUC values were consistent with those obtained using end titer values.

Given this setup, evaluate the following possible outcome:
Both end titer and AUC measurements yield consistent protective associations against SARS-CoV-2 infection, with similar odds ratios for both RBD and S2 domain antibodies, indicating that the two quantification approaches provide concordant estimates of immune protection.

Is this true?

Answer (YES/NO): YES